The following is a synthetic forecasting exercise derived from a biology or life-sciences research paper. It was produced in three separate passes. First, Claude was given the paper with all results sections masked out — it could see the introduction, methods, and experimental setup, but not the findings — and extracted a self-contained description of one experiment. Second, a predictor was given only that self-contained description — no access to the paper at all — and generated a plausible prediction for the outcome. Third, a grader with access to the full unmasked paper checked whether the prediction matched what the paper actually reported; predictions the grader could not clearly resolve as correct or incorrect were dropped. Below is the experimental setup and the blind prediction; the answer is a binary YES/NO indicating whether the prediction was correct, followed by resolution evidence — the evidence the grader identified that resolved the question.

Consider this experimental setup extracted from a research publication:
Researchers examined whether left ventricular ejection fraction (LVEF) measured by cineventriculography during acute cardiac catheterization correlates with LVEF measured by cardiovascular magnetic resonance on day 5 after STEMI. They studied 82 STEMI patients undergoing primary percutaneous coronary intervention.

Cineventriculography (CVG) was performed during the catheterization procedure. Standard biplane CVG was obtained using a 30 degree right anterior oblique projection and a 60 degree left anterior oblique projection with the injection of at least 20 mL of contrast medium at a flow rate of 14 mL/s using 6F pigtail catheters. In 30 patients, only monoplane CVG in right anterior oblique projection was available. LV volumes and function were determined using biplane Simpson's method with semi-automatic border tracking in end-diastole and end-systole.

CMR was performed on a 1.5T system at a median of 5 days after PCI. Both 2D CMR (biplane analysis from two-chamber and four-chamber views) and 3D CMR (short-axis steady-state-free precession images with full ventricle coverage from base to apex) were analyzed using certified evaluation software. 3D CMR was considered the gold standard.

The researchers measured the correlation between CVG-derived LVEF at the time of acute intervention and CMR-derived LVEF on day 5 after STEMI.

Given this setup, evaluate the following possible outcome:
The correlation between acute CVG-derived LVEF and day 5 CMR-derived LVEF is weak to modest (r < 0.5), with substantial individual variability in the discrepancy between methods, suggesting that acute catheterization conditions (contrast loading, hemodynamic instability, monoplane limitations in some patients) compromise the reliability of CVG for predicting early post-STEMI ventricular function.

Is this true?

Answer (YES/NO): NO